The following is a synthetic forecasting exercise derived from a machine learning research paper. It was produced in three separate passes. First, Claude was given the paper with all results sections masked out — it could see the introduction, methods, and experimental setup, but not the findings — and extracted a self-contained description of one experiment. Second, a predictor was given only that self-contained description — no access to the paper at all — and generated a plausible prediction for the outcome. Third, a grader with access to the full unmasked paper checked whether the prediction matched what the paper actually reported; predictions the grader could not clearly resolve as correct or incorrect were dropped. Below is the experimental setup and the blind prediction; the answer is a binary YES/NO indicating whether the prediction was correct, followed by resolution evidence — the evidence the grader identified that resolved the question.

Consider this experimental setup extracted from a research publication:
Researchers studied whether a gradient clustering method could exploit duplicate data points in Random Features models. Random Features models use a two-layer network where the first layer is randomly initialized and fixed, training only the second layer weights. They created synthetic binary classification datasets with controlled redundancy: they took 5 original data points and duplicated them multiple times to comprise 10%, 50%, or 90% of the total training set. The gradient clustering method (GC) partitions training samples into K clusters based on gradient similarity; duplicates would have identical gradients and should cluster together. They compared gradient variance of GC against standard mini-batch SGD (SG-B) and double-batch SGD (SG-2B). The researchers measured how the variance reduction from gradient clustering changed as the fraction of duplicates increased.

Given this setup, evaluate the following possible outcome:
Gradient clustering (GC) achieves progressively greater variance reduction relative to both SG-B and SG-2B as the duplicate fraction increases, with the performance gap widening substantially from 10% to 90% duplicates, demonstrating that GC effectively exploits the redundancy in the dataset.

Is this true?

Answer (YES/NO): YES